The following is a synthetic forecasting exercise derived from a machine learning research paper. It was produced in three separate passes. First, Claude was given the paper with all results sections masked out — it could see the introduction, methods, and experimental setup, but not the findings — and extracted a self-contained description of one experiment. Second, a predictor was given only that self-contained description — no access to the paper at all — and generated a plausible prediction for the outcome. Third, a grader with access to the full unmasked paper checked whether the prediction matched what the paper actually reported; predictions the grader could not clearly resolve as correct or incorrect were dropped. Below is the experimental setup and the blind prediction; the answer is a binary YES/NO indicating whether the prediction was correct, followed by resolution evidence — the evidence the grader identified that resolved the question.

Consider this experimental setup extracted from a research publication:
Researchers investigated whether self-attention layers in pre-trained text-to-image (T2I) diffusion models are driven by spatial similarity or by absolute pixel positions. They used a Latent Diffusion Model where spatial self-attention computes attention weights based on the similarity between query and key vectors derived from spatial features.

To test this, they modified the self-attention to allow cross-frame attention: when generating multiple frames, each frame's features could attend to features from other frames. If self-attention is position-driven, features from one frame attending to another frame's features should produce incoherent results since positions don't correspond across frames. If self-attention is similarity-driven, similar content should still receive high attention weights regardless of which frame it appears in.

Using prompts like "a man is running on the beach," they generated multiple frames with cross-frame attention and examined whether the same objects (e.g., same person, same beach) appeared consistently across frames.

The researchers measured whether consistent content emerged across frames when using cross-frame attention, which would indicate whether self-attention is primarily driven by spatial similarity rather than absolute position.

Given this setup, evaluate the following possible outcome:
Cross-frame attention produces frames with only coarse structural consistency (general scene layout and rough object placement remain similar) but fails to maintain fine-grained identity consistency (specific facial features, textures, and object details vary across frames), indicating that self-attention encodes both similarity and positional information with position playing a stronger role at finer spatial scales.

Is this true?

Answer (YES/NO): NO